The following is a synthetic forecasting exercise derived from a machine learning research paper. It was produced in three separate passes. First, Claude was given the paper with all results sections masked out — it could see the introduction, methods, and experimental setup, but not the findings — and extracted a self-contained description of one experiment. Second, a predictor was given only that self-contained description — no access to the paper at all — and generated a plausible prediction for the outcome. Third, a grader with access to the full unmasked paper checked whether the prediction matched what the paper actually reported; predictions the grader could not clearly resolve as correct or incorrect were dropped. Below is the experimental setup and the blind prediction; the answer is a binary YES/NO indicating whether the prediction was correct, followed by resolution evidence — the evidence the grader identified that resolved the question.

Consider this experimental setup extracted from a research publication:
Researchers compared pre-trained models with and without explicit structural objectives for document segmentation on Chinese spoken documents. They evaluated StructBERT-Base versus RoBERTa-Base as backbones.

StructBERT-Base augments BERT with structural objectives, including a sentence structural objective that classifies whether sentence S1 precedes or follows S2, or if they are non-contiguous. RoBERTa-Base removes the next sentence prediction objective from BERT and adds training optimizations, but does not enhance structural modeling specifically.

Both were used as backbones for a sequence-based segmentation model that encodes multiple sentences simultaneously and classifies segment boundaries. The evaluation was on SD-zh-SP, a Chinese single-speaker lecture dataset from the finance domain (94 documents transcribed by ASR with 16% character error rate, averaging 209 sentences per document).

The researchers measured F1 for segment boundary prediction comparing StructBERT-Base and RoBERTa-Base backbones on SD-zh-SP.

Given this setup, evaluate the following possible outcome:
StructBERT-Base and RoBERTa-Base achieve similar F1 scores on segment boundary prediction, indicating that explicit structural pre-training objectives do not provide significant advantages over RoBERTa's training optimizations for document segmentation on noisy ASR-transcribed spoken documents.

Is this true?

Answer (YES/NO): NO